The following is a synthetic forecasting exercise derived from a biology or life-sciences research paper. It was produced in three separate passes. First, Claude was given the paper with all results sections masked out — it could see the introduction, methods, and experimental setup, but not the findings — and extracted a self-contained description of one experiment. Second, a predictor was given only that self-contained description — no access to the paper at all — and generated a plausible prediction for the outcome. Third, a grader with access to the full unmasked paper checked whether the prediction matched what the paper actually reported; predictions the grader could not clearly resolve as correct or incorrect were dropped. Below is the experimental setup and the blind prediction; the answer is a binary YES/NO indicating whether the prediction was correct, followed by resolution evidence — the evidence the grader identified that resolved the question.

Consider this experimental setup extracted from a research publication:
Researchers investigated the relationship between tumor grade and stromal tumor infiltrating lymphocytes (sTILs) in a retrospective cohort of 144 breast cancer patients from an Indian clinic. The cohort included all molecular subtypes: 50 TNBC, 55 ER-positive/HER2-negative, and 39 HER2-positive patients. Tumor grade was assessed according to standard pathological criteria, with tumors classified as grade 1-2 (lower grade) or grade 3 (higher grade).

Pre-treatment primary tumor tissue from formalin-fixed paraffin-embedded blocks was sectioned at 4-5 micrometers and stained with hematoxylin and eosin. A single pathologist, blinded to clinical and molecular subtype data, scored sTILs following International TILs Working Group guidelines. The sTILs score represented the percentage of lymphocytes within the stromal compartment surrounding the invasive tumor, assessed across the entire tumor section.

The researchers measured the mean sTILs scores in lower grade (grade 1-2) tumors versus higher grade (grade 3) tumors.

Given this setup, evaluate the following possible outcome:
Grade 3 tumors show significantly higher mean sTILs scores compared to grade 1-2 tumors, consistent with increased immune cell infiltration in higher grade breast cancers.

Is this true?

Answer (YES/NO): YES